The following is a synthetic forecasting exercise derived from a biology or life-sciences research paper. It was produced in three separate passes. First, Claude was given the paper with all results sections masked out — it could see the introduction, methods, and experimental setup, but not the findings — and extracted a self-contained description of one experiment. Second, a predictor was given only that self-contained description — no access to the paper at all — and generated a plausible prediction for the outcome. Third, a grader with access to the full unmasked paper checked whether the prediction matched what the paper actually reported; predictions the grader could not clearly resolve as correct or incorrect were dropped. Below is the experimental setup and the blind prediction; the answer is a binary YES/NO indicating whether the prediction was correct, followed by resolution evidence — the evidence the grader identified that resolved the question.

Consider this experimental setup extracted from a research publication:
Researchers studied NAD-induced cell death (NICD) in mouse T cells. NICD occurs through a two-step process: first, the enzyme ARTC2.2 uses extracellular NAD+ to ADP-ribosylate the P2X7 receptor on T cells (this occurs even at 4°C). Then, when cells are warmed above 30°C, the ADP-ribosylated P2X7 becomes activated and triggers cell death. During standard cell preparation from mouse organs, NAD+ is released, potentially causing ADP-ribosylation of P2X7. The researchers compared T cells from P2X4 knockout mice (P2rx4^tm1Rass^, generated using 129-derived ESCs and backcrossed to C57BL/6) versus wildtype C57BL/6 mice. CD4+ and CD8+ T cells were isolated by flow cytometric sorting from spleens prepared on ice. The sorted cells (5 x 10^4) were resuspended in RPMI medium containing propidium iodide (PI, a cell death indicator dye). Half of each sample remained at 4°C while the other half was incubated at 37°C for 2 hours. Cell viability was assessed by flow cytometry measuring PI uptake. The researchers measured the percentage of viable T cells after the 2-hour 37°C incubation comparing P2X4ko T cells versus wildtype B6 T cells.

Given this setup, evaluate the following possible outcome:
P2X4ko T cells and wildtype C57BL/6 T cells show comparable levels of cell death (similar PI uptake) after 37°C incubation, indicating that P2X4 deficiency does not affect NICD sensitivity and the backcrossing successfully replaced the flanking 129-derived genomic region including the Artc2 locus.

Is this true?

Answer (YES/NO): NO